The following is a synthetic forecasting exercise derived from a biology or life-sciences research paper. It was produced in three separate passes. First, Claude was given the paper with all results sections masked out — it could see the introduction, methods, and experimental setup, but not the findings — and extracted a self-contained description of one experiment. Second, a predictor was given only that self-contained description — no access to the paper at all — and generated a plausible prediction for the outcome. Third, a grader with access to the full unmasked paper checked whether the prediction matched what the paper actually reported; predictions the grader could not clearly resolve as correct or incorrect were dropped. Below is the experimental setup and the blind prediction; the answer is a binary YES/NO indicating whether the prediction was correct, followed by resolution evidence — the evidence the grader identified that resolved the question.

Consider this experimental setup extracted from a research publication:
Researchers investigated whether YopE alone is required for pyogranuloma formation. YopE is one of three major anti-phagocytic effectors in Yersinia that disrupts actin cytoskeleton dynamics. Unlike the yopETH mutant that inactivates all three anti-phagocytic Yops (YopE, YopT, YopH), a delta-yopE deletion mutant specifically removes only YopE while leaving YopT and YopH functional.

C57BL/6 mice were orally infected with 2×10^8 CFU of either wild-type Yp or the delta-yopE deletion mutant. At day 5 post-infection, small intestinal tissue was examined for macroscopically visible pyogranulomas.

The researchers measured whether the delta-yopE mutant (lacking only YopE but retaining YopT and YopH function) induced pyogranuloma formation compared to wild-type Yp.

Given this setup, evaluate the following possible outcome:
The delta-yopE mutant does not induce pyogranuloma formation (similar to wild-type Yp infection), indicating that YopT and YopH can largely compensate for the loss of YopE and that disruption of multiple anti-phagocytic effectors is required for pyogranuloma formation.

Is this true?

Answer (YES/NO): NO